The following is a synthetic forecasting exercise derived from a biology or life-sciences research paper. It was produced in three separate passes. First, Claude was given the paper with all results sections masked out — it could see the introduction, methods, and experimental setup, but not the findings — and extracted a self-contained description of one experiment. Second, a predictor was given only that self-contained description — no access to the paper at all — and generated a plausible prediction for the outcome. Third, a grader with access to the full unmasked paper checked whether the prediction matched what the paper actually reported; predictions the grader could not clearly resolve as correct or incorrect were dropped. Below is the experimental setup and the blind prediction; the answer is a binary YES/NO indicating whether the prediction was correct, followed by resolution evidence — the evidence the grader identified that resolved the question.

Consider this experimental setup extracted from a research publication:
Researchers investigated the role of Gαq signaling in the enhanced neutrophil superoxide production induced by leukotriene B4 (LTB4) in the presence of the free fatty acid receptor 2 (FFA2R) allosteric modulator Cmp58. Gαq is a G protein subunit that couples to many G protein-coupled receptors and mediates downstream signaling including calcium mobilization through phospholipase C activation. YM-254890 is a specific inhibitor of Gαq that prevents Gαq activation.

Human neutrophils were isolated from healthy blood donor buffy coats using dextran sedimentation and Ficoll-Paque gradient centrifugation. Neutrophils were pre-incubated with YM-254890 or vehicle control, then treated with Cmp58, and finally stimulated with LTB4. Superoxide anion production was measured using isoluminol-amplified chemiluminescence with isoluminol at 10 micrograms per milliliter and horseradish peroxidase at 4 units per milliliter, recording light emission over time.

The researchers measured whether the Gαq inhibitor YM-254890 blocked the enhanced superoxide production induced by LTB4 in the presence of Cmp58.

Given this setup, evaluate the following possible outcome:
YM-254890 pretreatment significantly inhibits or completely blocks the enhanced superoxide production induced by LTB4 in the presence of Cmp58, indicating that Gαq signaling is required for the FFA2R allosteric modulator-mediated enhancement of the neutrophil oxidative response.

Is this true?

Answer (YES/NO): NO